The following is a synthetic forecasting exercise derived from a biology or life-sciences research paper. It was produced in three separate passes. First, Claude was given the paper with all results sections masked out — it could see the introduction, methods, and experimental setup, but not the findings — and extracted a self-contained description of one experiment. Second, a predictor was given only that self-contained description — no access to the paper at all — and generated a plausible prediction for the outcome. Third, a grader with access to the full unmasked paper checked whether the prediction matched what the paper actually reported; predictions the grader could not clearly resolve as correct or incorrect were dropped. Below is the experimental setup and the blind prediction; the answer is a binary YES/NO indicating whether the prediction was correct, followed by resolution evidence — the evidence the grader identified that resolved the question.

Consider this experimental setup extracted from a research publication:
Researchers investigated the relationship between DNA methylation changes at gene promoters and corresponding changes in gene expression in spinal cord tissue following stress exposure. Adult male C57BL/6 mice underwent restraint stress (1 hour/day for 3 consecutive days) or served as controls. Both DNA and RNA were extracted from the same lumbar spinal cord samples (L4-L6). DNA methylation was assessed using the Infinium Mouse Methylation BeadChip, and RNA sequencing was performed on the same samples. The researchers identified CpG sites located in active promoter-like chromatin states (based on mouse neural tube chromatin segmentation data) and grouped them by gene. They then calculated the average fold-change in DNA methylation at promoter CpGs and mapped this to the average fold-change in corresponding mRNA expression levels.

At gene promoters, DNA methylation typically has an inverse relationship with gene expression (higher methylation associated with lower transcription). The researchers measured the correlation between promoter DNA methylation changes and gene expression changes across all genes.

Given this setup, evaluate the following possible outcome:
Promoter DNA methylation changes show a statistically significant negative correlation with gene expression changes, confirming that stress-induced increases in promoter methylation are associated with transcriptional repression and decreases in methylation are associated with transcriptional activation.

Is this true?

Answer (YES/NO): NO